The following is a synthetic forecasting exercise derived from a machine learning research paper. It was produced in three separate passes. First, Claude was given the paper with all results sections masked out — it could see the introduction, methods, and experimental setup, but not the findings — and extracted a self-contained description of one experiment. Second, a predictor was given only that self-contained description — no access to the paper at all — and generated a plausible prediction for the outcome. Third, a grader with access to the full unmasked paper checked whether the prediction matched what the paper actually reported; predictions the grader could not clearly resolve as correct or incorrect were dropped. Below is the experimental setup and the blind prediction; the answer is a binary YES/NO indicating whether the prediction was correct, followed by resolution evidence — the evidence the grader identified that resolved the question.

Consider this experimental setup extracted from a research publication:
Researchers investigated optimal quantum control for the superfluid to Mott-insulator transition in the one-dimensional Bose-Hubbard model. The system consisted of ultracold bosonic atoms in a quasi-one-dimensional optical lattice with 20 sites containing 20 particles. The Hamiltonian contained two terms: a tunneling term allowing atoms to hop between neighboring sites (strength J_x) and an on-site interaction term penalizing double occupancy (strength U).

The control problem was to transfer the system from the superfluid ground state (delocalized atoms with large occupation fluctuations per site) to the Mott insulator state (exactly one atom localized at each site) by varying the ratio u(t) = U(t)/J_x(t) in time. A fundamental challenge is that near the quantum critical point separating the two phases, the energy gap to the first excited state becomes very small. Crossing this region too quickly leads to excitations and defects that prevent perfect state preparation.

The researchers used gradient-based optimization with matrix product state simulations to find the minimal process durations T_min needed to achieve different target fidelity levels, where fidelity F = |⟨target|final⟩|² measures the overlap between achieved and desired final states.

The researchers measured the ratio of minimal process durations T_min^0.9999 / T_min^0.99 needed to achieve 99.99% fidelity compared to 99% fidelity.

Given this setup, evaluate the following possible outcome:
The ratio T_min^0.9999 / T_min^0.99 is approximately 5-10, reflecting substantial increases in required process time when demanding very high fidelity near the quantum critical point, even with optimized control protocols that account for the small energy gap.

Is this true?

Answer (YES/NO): NO